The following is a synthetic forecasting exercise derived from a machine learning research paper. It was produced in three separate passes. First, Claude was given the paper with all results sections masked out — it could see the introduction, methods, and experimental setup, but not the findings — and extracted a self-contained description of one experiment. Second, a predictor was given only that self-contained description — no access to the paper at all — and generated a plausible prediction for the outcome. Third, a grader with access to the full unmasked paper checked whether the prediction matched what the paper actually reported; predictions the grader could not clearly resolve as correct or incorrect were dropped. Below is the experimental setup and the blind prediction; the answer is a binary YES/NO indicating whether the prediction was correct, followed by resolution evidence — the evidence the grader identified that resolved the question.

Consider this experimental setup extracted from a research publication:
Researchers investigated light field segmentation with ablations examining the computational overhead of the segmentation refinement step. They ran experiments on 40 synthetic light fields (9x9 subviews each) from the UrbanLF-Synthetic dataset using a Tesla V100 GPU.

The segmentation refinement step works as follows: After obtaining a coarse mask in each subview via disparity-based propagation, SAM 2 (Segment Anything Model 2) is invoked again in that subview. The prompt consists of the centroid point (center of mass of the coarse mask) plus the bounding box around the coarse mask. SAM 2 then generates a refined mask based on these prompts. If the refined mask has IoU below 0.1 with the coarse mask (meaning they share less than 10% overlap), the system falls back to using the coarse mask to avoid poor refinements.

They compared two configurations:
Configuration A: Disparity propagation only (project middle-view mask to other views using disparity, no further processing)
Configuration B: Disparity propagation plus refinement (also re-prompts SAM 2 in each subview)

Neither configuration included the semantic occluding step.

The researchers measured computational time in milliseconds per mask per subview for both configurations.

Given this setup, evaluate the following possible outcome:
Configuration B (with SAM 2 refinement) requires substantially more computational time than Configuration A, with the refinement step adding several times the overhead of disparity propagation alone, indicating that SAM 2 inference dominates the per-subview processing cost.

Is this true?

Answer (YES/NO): YES